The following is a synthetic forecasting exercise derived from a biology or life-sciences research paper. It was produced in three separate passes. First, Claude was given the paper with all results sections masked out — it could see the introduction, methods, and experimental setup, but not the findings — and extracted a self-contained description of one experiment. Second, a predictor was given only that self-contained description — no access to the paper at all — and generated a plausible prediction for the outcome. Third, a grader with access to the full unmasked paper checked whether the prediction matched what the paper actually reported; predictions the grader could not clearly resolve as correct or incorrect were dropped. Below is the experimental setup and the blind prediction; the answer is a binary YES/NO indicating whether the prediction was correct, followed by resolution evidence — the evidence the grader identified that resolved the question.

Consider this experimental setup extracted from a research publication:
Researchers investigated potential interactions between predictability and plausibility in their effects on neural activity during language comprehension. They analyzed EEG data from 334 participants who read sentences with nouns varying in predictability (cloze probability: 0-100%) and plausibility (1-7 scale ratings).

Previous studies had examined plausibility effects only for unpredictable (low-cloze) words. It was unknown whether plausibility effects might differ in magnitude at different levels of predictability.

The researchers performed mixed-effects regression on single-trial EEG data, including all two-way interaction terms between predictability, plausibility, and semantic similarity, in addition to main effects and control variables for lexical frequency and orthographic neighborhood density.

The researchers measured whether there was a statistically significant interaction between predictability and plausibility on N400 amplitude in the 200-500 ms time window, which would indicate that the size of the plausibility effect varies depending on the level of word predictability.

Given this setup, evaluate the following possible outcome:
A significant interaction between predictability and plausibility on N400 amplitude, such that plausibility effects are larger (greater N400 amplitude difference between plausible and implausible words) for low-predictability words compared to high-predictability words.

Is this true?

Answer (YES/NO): NO